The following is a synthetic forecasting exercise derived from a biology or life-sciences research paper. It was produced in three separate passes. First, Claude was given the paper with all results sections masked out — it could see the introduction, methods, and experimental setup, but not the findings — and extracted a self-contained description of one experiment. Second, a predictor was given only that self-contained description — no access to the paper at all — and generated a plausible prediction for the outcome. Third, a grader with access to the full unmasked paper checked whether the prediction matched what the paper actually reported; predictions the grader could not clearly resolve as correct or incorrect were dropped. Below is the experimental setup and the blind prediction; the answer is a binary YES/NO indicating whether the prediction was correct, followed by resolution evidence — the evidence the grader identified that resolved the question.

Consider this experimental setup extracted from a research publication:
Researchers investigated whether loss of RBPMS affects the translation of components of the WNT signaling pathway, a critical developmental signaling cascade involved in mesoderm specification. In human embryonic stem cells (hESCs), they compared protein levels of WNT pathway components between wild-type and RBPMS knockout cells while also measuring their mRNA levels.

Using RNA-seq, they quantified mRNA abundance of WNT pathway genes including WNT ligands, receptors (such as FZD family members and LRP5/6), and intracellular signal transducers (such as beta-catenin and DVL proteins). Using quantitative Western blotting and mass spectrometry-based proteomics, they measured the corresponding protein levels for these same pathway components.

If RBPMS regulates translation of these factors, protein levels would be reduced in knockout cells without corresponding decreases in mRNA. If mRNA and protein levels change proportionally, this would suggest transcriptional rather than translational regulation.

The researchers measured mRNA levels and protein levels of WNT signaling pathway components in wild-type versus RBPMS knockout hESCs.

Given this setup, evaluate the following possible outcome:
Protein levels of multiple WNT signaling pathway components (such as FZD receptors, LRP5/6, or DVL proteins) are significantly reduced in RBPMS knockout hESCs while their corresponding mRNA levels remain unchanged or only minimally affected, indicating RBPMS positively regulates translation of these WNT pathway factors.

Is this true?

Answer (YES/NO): YES